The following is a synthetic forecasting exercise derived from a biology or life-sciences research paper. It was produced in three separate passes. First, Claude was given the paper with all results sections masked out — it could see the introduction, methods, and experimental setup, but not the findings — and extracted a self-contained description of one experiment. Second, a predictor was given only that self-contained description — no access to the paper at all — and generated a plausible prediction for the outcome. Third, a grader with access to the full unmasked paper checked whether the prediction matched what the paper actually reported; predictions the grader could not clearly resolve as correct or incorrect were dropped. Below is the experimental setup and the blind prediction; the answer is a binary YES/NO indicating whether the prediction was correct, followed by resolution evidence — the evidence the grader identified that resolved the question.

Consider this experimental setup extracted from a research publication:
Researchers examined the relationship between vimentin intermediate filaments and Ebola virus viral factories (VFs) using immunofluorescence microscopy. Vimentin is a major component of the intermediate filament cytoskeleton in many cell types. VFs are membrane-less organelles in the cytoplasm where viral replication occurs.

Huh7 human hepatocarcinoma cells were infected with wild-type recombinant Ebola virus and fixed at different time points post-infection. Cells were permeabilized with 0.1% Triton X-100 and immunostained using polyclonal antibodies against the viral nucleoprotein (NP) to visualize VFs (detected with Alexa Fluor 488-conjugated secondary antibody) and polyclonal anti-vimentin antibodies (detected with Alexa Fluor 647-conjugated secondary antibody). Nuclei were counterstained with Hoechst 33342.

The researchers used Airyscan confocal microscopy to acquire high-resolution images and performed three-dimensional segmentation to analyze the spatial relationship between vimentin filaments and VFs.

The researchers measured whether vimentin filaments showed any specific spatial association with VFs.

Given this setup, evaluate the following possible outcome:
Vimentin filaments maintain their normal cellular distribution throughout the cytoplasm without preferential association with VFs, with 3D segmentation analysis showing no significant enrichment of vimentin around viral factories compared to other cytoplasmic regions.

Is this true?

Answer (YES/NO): NO